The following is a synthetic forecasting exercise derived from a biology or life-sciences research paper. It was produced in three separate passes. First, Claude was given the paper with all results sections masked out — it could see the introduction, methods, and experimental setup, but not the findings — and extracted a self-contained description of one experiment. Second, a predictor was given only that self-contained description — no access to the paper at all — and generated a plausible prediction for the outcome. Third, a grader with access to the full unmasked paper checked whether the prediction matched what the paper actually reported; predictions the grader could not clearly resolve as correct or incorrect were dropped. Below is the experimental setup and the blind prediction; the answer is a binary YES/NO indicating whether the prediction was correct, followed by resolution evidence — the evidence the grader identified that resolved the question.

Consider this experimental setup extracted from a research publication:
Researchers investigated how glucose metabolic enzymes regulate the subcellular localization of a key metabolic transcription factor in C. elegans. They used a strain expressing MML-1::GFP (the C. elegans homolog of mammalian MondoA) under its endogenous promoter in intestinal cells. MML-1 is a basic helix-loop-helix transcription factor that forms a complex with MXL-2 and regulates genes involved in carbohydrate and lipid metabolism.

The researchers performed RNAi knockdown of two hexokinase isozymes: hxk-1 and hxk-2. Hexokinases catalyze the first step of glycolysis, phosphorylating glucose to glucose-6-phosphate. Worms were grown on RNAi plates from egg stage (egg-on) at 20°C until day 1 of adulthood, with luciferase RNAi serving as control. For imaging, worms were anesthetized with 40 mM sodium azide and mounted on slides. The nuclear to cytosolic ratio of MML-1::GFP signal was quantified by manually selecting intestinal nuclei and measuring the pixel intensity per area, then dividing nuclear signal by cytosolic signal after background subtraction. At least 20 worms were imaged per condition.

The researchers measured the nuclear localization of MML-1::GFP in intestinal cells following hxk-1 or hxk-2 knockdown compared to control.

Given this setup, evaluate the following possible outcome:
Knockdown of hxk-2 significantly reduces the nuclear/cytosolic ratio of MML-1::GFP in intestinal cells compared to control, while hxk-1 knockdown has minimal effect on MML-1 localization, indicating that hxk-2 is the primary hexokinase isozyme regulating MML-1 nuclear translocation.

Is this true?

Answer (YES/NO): NO